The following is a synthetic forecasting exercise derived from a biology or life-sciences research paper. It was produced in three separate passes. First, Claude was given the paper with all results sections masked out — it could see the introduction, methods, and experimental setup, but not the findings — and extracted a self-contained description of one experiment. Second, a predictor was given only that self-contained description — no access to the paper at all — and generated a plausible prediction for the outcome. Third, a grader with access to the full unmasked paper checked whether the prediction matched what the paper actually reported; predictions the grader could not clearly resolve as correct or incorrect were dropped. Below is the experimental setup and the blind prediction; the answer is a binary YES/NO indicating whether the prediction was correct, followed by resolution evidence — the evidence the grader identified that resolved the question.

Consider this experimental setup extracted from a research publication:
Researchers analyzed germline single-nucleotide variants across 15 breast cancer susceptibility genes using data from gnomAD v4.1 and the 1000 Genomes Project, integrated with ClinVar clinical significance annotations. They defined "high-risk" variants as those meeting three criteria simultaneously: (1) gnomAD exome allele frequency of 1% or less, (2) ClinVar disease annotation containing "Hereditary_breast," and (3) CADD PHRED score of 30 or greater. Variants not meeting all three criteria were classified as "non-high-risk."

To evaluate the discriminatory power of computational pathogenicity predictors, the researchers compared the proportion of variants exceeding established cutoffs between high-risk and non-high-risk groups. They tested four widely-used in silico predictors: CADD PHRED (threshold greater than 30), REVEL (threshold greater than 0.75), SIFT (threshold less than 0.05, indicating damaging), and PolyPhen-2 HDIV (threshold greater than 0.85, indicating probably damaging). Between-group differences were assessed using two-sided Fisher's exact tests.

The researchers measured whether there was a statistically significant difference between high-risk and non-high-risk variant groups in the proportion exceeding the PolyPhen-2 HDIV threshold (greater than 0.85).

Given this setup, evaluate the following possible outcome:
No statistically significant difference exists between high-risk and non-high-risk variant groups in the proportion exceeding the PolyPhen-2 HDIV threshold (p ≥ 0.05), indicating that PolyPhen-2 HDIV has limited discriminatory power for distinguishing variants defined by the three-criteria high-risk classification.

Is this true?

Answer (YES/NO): YES